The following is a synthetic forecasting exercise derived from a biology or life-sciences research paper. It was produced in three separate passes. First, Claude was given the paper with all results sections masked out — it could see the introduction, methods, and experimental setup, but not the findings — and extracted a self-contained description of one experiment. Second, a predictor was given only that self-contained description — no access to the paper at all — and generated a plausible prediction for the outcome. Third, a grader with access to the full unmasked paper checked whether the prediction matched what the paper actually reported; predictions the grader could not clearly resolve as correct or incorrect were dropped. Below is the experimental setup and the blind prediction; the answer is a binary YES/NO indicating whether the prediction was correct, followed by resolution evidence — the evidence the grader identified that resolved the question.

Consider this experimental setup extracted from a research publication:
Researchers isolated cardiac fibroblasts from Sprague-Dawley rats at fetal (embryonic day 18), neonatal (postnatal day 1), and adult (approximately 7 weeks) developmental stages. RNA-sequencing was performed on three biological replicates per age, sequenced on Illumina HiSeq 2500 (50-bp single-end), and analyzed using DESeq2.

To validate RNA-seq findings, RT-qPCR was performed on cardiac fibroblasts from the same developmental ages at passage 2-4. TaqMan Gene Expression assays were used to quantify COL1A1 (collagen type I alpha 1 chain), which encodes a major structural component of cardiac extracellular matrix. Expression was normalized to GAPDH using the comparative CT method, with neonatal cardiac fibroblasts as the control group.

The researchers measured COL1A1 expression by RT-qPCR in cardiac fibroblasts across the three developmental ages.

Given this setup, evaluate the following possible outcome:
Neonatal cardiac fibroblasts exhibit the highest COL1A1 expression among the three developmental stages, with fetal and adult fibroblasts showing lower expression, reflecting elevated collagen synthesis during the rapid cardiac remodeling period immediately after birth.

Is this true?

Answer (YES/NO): NO